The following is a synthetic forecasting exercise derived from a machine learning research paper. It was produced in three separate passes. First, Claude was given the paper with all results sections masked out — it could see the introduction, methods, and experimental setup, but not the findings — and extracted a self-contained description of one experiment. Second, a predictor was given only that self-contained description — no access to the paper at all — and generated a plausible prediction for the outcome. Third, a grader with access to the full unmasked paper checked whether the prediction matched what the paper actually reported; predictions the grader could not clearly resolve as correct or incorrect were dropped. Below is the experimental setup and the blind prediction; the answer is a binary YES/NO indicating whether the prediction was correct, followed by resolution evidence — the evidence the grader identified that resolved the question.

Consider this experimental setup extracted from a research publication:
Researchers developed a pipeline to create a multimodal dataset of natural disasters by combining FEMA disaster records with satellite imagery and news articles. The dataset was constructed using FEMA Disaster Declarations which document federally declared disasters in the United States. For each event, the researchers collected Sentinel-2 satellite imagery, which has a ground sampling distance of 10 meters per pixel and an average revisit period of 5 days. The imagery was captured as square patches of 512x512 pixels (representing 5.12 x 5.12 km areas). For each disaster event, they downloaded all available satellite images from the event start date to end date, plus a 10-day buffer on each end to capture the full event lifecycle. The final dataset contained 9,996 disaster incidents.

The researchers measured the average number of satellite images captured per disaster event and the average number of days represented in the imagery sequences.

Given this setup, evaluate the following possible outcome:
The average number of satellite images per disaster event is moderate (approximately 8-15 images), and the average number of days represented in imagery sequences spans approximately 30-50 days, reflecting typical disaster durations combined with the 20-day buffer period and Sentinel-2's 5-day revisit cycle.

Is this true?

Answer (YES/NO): NO